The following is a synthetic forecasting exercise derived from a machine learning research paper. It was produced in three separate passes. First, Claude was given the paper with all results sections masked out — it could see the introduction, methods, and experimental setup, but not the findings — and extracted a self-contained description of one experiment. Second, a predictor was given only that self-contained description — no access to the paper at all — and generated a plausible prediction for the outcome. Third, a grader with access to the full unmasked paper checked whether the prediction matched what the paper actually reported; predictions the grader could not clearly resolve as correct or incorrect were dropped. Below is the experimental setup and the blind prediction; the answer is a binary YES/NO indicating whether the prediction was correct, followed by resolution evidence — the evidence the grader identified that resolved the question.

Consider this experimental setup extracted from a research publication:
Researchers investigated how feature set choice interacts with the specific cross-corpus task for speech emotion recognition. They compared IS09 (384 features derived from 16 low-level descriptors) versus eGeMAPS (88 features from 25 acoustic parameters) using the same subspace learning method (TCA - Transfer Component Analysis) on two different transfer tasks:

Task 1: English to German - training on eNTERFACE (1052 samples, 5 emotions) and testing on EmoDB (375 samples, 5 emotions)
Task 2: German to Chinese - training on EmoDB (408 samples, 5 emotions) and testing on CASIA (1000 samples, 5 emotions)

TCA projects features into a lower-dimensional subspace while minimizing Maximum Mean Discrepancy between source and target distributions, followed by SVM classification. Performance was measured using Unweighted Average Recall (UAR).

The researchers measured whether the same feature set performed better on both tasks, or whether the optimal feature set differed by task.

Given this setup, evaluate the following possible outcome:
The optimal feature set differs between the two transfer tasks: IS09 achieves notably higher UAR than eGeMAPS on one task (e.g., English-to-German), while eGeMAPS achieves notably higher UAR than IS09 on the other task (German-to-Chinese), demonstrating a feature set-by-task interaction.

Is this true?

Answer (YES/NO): YES